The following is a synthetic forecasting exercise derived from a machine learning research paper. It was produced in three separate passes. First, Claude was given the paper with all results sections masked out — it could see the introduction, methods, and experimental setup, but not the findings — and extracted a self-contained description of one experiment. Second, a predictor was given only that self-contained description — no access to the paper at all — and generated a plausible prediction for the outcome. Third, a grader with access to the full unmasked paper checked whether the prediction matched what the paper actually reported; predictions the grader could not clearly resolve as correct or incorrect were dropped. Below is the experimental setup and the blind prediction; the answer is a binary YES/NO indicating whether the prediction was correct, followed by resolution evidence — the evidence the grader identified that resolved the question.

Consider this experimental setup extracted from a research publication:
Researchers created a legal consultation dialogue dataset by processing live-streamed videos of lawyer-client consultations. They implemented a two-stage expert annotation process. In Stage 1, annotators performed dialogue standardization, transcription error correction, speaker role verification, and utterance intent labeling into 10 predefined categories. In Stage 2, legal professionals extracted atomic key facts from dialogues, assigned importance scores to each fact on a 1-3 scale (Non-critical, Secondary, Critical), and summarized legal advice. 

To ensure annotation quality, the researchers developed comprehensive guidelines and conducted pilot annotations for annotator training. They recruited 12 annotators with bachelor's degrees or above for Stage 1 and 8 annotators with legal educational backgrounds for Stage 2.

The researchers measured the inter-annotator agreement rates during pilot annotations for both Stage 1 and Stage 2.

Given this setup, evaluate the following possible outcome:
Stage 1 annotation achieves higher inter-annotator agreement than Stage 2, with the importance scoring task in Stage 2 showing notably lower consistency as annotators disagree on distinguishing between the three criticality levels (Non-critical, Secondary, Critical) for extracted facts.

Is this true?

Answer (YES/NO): NO